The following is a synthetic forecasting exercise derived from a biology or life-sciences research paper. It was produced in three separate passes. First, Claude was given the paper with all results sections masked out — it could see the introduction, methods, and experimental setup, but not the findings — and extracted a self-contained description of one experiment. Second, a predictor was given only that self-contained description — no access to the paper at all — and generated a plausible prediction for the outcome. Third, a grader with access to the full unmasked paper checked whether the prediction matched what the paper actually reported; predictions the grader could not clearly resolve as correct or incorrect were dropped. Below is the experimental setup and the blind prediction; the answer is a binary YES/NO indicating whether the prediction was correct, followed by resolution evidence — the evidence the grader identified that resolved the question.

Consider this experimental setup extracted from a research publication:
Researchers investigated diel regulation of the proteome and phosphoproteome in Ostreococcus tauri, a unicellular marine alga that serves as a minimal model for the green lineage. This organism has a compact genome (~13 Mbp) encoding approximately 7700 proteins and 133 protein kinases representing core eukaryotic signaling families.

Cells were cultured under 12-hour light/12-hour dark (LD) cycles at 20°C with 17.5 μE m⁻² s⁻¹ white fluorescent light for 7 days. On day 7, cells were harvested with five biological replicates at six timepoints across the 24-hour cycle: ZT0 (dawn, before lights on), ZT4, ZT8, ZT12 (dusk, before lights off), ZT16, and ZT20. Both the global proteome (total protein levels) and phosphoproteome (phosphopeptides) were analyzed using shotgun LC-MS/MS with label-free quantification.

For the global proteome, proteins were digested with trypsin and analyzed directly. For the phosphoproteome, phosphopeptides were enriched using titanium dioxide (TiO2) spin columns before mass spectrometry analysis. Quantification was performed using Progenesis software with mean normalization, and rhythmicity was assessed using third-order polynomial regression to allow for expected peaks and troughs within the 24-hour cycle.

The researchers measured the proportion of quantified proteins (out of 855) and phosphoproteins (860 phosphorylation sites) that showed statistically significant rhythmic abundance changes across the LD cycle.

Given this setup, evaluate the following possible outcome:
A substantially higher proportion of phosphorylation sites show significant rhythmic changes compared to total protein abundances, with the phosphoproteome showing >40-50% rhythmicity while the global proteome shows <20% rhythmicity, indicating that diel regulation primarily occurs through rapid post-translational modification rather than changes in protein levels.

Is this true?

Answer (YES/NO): YES